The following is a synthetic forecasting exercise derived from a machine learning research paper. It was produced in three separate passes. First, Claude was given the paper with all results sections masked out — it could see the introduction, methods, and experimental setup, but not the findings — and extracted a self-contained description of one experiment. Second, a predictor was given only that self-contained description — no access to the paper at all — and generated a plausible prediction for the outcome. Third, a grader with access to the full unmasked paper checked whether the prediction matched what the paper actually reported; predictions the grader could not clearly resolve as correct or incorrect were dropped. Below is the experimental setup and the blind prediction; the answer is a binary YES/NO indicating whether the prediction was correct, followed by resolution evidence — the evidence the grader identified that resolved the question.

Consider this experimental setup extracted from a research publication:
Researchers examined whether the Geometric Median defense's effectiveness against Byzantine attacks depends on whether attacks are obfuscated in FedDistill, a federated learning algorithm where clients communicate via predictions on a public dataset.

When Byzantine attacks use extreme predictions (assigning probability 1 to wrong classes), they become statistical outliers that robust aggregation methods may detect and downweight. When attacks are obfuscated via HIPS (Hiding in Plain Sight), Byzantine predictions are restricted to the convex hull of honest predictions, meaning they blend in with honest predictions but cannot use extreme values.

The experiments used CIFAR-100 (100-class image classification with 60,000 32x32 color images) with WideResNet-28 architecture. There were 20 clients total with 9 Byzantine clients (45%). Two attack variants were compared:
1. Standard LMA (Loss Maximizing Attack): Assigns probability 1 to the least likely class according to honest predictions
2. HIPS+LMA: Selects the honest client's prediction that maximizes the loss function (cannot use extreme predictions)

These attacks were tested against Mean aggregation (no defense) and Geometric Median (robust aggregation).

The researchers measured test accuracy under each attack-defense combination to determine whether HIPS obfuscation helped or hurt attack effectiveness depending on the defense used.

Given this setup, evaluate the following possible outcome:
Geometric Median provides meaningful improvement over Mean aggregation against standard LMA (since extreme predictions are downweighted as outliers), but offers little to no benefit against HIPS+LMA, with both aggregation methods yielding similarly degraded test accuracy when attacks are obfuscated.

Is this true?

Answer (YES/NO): NO